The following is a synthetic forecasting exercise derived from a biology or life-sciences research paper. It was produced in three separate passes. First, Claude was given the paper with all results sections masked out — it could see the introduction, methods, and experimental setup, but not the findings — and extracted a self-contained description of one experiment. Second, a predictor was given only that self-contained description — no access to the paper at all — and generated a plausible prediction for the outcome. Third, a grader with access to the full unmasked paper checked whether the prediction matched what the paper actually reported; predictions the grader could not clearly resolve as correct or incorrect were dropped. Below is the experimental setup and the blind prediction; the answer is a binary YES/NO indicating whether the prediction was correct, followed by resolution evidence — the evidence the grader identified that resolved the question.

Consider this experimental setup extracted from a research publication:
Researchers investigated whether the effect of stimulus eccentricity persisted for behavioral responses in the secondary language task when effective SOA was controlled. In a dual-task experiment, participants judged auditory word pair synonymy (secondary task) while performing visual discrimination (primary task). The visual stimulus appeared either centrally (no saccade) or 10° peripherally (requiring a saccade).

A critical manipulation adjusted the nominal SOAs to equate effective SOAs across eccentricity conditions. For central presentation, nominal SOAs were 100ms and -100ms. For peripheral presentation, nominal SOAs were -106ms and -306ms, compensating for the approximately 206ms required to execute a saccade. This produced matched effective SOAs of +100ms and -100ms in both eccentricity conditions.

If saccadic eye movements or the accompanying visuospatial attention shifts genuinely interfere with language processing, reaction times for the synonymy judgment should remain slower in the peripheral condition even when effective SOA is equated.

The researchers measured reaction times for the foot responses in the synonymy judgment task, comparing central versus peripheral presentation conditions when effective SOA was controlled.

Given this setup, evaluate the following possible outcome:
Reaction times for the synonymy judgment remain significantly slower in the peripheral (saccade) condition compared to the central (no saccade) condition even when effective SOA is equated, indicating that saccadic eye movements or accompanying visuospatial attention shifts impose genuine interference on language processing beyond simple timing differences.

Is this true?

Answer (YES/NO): NO